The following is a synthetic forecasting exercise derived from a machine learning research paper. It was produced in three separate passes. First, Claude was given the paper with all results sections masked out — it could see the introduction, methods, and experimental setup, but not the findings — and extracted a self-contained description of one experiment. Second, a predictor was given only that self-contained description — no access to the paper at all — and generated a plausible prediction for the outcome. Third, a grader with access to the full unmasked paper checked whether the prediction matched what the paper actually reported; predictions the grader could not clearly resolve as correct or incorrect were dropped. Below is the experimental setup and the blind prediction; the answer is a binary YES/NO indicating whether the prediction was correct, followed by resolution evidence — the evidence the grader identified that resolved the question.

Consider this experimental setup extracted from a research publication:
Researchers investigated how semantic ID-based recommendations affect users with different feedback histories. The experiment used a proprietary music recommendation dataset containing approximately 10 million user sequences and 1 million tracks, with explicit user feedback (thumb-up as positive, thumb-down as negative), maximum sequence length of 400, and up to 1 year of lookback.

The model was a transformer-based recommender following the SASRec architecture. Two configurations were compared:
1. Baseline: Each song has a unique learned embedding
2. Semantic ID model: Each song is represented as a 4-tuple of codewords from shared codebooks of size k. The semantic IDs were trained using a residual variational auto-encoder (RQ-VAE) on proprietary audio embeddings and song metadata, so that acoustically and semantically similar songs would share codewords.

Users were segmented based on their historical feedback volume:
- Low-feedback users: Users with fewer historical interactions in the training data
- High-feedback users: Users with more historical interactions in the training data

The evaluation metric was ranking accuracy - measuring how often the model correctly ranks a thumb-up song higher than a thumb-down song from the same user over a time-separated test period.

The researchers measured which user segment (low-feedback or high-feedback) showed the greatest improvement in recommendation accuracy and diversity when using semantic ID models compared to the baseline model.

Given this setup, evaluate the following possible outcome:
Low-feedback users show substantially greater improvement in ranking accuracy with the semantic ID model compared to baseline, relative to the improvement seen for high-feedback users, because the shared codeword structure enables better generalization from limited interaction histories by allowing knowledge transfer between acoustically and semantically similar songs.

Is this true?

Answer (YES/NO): YES